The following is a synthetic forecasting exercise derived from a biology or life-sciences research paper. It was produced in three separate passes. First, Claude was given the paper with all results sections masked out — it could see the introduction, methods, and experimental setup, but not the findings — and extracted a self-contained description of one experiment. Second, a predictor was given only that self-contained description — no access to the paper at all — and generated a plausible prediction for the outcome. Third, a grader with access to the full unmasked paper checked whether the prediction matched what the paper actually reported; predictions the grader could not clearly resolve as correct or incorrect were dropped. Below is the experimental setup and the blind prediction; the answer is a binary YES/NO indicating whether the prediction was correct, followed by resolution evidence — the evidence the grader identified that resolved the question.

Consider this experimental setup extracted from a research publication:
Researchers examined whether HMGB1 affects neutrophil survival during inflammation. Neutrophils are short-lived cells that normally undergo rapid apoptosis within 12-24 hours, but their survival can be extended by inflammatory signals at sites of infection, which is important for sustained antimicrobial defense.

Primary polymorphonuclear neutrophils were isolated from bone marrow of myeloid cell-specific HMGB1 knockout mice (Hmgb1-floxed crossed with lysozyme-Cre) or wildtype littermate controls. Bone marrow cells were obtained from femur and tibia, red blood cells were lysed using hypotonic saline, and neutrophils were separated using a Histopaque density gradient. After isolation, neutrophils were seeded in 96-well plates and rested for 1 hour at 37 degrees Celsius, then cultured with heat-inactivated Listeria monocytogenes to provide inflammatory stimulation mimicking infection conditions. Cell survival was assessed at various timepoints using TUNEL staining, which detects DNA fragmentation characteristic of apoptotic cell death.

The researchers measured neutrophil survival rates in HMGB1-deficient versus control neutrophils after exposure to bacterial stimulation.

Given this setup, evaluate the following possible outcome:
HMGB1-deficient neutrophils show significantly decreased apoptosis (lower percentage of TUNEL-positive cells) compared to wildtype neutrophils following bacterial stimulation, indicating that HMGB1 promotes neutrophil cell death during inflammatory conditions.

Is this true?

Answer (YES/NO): NO